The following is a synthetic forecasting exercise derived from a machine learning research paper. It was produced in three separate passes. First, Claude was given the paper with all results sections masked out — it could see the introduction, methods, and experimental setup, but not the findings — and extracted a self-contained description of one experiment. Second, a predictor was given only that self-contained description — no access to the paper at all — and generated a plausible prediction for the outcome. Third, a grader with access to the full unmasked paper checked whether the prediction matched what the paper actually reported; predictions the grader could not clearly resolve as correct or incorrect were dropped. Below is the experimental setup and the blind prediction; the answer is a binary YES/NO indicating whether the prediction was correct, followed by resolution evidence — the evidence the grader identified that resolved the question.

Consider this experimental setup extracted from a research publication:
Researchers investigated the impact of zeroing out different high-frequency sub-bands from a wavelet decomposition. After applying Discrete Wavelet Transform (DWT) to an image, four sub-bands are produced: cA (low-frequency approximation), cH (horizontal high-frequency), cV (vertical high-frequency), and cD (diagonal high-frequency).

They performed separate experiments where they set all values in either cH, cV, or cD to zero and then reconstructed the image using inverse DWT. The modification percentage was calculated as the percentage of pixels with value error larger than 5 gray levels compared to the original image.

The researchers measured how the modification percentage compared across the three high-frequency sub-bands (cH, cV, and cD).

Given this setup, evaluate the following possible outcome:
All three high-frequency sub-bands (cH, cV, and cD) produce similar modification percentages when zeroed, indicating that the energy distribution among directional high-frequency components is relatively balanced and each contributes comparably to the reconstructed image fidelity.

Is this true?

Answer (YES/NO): NO